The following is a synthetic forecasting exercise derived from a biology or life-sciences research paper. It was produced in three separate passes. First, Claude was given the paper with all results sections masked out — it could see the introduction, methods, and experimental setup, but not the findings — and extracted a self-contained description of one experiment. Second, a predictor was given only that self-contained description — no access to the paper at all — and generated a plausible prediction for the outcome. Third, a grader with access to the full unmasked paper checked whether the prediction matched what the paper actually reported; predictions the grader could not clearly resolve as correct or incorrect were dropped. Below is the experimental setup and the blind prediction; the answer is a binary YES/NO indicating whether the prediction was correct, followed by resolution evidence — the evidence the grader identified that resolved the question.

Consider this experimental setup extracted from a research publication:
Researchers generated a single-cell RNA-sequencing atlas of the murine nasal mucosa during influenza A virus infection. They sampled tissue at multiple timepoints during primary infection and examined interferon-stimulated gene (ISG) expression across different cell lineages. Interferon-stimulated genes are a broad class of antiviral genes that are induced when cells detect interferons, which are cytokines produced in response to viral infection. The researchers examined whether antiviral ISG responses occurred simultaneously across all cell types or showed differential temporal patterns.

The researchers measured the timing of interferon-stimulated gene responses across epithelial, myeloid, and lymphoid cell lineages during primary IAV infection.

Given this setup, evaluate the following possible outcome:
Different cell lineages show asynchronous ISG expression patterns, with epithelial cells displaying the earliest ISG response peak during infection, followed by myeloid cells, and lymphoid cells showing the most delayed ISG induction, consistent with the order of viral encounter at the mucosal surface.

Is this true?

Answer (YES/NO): NO